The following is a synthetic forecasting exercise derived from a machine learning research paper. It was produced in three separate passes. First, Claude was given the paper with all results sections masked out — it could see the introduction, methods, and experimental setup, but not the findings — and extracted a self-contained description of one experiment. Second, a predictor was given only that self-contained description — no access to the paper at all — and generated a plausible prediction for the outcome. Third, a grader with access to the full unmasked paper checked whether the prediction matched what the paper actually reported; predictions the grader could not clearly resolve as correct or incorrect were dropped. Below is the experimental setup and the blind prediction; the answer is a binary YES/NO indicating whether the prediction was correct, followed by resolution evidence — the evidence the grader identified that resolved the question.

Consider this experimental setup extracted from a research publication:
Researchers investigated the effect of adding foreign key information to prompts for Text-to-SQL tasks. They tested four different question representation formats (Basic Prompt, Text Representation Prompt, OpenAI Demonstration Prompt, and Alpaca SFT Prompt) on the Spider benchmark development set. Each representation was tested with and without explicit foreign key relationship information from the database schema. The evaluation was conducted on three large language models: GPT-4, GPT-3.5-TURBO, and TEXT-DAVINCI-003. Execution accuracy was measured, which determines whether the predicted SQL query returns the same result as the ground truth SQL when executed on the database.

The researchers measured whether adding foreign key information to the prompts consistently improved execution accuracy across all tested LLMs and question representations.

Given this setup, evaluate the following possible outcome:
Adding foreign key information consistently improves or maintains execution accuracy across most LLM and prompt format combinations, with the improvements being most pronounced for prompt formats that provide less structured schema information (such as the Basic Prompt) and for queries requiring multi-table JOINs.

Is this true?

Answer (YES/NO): NO